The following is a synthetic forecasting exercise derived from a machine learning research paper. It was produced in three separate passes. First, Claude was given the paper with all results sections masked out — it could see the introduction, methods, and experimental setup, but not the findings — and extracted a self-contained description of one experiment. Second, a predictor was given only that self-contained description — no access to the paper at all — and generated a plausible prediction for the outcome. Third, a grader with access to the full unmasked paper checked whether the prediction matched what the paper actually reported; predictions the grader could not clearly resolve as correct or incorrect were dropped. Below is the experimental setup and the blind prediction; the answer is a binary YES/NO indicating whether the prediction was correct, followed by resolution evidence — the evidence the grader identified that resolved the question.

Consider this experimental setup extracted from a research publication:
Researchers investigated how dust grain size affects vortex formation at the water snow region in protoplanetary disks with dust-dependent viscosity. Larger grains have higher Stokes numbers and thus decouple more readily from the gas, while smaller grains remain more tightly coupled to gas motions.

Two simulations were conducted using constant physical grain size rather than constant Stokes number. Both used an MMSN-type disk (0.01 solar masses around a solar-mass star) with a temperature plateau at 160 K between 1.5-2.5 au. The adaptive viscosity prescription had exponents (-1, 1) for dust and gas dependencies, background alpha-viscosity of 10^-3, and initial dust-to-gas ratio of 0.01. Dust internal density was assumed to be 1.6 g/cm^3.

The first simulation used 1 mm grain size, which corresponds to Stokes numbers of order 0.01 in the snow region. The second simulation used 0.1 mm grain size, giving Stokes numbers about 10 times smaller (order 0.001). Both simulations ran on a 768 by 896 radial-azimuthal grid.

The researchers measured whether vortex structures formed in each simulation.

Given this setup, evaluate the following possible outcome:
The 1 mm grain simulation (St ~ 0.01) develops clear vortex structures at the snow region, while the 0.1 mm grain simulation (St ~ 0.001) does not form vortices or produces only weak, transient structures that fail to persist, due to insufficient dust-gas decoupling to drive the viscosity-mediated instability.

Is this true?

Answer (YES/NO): YES